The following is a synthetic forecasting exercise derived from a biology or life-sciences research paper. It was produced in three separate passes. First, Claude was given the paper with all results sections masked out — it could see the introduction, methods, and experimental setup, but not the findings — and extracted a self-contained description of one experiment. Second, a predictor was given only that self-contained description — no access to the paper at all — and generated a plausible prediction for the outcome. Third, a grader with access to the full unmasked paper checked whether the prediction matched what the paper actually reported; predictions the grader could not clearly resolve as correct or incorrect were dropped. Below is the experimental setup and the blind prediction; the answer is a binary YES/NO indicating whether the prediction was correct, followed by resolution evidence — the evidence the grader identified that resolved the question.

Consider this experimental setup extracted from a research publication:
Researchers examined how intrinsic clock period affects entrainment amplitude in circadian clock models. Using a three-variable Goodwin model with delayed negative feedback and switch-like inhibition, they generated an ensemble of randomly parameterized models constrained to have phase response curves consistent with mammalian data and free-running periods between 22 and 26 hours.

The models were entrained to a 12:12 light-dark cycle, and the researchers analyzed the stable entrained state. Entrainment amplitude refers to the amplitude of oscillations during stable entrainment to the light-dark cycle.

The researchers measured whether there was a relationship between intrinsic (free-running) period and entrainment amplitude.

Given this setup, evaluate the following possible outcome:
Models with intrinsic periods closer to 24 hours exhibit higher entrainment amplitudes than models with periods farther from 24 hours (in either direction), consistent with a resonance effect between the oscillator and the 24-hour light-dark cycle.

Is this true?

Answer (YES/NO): NO